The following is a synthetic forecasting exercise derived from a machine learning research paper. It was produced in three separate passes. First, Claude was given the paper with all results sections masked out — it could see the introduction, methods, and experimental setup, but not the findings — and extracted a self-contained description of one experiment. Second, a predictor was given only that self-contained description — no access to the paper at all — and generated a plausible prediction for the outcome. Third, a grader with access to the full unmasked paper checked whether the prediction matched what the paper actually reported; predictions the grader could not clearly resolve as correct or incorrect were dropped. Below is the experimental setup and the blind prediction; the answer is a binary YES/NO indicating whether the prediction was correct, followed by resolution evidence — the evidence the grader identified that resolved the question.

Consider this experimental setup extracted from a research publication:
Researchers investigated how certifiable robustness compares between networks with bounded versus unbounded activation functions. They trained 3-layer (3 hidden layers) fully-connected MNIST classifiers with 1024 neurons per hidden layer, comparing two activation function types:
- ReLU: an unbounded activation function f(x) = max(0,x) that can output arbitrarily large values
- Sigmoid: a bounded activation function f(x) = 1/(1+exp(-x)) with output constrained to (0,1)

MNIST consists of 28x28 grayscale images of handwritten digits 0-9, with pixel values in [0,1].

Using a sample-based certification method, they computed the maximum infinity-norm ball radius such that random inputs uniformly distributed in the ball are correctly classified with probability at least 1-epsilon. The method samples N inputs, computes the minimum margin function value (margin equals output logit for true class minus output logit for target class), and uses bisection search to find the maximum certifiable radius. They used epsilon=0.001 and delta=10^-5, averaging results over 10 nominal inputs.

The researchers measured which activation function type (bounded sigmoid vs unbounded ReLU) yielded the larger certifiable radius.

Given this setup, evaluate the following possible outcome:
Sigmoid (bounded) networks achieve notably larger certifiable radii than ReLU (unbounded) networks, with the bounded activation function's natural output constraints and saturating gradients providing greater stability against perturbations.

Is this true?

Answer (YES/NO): NO